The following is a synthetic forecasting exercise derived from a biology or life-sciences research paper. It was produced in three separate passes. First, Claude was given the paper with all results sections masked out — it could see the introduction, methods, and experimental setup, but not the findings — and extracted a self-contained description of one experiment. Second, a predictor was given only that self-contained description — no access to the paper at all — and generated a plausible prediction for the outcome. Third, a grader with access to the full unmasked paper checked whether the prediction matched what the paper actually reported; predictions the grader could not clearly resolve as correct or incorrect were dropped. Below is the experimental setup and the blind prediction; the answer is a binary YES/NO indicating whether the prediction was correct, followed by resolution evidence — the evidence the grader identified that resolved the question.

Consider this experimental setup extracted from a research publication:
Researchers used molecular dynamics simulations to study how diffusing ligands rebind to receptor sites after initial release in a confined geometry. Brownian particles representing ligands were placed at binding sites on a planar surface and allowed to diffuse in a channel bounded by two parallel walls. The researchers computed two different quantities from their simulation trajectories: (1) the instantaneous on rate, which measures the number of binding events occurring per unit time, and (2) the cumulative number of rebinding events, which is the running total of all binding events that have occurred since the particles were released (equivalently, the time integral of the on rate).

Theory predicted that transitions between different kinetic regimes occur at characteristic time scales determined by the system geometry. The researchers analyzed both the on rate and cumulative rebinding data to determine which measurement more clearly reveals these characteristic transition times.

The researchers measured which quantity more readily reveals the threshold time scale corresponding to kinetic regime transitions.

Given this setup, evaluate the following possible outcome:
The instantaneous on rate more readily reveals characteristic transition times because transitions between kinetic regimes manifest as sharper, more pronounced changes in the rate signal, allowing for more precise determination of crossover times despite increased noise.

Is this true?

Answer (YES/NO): NO